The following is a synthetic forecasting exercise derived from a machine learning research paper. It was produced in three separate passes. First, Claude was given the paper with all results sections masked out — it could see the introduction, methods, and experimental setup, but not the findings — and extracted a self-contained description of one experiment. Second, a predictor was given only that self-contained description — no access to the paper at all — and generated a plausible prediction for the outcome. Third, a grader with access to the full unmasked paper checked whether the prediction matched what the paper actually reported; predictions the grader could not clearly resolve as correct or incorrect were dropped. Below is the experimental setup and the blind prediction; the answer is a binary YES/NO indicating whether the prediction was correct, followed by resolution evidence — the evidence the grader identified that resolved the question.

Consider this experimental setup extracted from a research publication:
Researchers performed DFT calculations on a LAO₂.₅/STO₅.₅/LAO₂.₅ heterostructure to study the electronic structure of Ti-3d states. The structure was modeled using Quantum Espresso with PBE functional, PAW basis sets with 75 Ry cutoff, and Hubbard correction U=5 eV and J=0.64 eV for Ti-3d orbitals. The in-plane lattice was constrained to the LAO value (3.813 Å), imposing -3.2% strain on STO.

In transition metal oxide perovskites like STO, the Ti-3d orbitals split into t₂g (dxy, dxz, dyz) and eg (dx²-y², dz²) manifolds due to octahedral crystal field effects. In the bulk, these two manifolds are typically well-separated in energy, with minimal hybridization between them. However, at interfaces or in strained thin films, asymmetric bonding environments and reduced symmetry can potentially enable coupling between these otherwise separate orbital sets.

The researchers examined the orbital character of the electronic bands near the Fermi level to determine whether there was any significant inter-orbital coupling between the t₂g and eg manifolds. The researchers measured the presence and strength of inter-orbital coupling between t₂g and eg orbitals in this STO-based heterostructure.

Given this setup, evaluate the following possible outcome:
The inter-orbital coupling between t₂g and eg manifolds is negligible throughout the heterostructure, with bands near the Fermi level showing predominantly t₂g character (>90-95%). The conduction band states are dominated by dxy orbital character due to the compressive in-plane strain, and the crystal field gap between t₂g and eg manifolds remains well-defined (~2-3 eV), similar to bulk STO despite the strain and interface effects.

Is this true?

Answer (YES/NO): NO